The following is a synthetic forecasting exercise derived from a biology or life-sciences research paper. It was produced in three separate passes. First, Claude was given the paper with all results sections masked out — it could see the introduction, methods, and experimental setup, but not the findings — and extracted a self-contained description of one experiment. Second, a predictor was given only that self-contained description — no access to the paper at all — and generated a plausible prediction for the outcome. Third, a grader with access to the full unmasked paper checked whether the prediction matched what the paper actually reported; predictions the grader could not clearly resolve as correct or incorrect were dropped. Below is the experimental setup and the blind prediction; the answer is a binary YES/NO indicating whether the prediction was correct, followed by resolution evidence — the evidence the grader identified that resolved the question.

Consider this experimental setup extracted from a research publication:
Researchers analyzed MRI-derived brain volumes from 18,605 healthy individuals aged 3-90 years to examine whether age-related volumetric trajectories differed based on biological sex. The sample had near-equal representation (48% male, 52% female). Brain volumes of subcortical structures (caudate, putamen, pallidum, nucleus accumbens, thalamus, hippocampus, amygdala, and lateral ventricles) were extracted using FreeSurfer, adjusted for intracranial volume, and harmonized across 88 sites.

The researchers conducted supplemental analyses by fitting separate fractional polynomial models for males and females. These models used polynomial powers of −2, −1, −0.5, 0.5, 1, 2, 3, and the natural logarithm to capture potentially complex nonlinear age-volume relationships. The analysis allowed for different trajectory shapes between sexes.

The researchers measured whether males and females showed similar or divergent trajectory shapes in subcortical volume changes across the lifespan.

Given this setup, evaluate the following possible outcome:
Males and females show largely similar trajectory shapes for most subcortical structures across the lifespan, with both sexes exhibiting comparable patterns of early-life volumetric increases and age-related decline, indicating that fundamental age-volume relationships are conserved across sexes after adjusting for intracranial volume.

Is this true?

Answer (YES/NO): YES